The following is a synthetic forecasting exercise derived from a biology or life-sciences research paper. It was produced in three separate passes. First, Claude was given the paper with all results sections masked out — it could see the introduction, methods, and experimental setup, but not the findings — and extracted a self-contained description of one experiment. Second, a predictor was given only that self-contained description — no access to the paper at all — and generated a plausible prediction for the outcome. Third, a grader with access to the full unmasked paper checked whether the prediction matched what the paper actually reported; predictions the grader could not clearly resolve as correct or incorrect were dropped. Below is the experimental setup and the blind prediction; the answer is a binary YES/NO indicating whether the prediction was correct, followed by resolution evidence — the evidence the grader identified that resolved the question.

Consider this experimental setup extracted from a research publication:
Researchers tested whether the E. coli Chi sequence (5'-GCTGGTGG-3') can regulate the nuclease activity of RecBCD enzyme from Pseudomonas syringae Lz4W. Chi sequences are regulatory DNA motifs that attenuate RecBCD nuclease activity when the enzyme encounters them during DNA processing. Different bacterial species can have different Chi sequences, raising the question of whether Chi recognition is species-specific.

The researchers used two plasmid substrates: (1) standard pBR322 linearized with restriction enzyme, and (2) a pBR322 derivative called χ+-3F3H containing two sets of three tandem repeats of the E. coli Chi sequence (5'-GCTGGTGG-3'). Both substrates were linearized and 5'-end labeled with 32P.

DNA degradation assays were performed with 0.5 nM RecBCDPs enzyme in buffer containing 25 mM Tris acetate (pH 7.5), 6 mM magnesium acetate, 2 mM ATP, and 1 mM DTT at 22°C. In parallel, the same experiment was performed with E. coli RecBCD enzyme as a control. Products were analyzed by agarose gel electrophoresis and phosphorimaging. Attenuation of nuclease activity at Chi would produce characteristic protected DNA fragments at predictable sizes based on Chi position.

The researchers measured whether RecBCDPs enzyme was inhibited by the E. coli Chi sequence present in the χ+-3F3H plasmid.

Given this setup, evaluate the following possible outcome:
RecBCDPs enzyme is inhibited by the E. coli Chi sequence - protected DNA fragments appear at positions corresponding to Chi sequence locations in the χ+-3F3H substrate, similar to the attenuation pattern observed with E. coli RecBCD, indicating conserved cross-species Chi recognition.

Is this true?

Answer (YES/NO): NO